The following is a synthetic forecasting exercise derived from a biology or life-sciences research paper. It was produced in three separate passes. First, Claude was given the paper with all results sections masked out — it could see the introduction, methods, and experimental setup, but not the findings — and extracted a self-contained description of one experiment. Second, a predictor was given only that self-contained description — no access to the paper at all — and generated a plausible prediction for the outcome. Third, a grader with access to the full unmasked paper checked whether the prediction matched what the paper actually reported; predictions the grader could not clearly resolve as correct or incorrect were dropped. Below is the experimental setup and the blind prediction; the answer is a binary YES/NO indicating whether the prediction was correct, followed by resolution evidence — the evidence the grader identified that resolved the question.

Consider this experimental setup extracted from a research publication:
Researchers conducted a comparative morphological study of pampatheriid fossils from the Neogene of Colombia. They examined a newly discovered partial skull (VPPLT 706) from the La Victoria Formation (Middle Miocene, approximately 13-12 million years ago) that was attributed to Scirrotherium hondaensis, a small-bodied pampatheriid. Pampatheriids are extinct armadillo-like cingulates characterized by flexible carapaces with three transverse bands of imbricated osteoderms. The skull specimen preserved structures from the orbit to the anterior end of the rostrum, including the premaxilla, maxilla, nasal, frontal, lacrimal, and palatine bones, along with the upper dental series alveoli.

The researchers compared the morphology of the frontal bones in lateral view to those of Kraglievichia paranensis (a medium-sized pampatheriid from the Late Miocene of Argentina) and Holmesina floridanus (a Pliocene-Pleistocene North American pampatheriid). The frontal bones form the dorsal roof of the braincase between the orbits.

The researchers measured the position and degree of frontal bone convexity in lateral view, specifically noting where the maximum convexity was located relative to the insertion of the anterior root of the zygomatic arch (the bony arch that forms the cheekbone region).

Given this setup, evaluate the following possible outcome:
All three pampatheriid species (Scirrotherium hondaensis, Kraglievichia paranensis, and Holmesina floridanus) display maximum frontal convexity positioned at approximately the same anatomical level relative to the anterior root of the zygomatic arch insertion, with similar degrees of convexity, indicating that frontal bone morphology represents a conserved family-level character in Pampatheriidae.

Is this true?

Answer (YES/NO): NO